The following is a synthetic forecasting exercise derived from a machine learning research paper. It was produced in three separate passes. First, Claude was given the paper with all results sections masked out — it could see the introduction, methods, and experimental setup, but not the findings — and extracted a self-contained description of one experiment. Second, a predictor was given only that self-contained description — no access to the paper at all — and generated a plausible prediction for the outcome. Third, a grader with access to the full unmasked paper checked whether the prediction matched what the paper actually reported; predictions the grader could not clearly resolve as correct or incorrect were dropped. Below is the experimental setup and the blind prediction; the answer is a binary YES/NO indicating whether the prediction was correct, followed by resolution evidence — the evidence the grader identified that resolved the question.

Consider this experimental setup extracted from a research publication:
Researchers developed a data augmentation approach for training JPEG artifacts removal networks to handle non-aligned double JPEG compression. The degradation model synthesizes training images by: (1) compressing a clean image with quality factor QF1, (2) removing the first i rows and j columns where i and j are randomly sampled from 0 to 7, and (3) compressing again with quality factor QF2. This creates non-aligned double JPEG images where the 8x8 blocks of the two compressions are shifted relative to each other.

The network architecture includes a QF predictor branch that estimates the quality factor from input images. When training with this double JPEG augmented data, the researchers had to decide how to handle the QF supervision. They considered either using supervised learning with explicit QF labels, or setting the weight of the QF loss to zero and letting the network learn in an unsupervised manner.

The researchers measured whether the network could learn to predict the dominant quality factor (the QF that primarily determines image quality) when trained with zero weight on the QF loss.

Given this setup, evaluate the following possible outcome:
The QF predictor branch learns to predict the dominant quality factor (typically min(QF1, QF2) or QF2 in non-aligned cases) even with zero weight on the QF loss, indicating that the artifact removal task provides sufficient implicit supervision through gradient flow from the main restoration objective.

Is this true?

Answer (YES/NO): YES